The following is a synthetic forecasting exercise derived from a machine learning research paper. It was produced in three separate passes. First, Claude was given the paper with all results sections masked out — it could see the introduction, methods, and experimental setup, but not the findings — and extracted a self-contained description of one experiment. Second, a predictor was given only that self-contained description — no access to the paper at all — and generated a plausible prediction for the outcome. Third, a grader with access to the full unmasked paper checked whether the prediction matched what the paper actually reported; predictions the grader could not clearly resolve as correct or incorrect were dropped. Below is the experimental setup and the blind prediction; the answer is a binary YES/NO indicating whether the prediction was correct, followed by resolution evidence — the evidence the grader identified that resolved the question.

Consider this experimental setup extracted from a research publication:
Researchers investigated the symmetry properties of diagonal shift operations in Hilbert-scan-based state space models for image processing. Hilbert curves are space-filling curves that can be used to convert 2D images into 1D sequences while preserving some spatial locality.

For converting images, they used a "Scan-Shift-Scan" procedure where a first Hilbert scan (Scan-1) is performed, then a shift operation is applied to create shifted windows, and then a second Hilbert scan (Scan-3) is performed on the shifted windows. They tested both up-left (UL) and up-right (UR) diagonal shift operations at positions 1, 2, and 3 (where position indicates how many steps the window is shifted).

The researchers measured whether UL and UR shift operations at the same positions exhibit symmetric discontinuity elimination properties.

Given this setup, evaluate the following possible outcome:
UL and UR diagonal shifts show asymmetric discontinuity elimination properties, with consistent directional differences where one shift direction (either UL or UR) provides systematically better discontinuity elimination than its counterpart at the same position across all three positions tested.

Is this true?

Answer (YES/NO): NO